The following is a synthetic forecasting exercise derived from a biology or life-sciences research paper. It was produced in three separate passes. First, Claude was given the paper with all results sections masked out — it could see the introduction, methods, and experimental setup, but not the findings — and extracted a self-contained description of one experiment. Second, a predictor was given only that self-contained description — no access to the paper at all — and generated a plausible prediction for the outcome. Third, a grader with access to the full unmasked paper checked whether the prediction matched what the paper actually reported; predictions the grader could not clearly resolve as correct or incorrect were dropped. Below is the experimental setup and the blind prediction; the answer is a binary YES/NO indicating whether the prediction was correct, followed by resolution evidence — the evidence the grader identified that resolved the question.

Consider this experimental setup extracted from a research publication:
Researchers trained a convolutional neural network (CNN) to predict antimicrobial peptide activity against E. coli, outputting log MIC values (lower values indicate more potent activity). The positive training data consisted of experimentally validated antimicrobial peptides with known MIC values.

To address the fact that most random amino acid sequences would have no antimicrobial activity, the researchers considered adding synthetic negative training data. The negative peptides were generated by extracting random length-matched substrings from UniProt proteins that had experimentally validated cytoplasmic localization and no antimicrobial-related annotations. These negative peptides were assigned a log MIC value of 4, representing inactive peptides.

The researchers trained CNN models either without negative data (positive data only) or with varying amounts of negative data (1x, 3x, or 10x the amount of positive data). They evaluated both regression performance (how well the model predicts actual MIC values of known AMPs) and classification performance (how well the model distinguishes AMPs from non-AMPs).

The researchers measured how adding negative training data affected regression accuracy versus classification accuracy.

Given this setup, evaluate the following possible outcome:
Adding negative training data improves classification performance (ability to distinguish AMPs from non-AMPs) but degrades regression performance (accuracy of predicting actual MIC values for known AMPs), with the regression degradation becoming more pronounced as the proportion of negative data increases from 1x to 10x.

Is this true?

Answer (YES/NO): NO